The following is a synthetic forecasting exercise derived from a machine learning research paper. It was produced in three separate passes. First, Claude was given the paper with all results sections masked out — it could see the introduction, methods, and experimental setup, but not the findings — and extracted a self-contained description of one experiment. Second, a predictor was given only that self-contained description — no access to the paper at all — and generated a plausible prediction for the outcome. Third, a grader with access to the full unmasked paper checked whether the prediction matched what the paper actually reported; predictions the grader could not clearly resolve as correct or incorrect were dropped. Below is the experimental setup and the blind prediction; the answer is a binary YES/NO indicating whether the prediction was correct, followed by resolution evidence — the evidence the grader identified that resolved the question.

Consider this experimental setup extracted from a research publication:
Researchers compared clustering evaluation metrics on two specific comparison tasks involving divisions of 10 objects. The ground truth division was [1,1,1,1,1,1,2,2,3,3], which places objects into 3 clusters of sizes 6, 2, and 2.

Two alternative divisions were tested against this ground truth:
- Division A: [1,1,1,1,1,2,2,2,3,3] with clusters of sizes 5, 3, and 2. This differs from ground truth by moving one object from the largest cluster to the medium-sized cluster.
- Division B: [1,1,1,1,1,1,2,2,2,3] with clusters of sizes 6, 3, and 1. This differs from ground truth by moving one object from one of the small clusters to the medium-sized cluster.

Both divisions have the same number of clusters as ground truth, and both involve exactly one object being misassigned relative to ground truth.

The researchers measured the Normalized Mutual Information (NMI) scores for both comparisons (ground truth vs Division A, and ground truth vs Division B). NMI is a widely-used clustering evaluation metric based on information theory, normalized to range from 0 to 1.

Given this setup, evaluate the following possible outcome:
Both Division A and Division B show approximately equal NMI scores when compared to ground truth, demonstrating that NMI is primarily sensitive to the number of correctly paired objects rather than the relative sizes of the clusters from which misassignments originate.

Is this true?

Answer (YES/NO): NO